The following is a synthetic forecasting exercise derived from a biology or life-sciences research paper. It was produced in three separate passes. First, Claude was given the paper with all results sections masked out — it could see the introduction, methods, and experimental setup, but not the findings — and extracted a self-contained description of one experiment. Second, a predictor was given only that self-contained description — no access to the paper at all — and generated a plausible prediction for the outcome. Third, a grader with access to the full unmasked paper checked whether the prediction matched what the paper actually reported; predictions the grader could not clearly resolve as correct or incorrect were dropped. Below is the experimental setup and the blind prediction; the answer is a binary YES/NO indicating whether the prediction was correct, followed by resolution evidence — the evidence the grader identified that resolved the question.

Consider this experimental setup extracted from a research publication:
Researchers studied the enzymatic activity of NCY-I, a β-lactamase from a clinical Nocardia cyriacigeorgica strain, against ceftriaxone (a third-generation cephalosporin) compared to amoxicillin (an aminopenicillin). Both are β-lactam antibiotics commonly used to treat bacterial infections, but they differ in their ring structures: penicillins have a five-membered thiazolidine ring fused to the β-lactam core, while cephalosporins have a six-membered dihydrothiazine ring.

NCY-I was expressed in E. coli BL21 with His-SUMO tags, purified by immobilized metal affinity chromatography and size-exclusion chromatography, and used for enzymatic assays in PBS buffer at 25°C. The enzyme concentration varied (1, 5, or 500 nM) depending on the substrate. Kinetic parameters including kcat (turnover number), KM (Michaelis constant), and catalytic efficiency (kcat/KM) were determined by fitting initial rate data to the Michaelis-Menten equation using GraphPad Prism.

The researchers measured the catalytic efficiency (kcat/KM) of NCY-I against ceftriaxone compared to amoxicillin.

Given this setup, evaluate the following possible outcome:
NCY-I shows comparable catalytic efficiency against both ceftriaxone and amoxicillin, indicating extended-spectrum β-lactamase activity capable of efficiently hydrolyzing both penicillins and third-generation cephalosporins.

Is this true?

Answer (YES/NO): NO